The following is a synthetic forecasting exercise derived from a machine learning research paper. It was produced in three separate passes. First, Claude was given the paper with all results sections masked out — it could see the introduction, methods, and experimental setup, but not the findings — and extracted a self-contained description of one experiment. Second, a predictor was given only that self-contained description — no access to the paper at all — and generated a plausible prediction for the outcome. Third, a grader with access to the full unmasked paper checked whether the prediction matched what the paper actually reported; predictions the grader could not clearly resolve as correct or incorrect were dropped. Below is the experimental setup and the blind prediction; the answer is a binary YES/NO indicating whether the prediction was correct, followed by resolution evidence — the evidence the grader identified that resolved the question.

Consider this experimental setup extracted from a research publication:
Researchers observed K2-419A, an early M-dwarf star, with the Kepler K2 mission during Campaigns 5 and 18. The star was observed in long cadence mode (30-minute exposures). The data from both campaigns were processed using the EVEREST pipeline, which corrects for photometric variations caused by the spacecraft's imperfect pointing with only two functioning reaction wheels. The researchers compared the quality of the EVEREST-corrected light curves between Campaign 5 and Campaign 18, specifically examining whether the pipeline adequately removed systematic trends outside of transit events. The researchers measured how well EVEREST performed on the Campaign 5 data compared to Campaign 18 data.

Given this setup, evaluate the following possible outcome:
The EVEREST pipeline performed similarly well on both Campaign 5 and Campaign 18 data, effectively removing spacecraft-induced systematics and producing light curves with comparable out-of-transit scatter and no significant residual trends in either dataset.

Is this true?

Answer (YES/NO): NO